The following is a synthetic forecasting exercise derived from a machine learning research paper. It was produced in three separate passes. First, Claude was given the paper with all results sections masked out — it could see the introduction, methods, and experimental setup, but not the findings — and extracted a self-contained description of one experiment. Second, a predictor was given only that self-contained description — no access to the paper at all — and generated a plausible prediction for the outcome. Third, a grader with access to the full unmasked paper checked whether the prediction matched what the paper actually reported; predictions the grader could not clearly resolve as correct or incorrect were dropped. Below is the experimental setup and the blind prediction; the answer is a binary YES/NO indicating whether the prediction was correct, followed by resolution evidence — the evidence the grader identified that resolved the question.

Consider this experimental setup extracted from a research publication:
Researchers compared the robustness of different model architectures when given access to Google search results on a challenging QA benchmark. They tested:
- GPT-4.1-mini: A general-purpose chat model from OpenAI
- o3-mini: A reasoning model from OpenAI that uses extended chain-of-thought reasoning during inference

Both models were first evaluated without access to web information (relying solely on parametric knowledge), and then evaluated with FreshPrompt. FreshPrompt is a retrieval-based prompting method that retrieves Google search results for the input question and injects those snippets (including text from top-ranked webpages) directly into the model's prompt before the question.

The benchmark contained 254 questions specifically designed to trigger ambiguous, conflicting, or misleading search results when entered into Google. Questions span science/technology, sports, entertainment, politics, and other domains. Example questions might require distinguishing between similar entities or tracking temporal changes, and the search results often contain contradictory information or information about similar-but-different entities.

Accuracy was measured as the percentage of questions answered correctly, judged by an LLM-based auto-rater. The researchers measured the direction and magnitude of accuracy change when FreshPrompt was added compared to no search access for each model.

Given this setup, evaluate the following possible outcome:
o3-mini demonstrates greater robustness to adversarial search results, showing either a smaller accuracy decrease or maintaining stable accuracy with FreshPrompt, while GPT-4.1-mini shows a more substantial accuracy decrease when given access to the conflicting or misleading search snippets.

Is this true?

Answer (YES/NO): NO